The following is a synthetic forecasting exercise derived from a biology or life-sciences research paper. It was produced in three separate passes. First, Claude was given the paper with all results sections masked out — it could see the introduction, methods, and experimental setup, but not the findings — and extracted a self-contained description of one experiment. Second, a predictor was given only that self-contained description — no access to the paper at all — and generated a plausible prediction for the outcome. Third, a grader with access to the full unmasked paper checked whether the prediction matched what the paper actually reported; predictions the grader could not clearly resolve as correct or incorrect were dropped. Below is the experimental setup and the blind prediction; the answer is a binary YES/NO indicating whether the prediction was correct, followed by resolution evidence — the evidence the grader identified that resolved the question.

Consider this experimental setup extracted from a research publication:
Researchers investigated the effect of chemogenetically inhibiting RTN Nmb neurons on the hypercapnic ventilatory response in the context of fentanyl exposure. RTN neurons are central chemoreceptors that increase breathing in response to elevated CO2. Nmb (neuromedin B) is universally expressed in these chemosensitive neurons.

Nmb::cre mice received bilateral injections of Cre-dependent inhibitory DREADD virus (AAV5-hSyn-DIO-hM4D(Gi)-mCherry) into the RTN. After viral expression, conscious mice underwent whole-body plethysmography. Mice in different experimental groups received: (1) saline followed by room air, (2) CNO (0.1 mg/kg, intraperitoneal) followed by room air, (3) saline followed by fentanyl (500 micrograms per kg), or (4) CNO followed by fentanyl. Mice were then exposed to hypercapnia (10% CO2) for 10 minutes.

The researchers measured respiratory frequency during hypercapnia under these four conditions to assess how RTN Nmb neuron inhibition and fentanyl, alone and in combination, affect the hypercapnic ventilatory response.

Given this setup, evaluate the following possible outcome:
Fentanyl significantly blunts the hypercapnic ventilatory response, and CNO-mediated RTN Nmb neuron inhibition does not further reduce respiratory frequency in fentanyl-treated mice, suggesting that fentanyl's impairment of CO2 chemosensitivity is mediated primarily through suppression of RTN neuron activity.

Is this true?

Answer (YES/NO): NO